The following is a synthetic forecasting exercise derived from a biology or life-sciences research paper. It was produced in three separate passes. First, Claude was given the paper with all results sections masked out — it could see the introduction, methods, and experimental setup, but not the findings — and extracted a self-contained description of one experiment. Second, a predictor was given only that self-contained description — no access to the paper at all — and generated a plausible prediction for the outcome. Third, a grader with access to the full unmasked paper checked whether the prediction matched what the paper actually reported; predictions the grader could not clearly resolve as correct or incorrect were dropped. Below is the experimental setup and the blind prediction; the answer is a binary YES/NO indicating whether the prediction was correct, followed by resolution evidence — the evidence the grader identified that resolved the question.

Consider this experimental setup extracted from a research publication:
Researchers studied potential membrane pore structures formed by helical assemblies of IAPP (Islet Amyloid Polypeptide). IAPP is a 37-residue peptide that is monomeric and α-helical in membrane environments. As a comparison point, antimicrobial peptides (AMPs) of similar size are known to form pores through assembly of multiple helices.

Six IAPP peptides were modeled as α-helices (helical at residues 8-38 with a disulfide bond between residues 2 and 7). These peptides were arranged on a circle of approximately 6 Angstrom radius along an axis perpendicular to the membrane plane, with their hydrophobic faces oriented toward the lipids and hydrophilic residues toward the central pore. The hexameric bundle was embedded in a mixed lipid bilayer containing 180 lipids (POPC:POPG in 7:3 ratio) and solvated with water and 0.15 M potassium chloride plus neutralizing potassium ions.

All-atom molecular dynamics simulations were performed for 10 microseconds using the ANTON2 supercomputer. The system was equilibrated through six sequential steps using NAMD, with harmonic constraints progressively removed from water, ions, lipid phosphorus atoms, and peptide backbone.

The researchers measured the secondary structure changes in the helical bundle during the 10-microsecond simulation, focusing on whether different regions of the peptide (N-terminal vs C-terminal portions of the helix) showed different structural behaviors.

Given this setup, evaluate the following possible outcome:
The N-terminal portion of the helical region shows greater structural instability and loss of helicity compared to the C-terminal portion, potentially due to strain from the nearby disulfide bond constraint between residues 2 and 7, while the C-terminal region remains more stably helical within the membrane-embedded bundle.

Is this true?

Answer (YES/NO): NO